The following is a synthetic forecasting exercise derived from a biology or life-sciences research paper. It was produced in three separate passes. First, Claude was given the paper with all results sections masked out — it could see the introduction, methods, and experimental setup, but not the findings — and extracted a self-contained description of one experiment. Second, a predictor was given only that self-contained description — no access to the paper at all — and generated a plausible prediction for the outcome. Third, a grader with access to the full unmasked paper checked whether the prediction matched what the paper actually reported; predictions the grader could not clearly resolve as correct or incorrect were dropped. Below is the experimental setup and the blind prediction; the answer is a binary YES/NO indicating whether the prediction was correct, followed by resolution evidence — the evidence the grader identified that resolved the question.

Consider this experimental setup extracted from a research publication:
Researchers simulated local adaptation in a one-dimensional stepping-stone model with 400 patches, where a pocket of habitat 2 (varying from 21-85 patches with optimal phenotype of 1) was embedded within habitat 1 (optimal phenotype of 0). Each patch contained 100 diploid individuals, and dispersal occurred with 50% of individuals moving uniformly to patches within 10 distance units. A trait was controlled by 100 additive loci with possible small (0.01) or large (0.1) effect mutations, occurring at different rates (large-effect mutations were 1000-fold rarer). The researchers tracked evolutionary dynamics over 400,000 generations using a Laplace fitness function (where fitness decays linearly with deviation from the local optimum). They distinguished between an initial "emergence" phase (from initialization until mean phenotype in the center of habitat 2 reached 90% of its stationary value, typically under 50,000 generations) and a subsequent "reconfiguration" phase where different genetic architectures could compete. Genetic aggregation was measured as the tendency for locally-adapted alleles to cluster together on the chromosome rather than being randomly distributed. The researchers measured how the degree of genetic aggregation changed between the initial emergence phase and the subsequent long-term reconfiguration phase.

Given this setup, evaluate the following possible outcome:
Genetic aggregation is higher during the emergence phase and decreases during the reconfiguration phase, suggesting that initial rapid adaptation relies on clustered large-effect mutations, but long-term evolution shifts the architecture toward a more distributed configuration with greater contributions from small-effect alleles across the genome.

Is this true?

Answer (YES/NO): NO